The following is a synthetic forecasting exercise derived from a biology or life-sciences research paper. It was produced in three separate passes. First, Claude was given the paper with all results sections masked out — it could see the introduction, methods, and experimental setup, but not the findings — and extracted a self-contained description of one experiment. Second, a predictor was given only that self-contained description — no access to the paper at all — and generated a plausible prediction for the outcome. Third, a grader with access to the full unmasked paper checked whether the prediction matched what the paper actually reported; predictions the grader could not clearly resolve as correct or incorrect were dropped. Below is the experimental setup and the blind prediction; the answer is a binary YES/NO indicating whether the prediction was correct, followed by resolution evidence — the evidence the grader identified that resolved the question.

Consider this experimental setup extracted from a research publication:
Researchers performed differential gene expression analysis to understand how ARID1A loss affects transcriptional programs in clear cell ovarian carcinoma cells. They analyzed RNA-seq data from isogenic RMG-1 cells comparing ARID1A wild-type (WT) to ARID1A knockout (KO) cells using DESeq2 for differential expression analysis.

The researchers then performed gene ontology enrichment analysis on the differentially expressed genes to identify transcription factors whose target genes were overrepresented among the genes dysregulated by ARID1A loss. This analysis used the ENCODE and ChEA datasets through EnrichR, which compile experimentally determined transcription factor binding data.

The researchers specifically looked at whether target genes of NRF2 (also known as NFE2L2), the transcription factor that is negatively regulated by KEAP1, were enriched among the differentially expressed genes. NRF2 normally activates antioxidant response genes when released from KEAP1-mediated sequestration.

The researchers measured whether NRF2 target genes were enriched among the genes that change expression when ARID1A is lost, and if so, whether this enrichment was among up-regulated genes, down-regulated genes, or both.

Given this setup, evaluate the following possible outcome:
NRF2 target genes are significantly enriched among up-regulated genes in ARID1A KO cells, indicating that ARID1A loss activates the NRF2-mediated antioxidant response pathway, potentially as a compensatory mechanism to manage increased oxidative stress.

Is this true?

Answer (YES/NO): YES